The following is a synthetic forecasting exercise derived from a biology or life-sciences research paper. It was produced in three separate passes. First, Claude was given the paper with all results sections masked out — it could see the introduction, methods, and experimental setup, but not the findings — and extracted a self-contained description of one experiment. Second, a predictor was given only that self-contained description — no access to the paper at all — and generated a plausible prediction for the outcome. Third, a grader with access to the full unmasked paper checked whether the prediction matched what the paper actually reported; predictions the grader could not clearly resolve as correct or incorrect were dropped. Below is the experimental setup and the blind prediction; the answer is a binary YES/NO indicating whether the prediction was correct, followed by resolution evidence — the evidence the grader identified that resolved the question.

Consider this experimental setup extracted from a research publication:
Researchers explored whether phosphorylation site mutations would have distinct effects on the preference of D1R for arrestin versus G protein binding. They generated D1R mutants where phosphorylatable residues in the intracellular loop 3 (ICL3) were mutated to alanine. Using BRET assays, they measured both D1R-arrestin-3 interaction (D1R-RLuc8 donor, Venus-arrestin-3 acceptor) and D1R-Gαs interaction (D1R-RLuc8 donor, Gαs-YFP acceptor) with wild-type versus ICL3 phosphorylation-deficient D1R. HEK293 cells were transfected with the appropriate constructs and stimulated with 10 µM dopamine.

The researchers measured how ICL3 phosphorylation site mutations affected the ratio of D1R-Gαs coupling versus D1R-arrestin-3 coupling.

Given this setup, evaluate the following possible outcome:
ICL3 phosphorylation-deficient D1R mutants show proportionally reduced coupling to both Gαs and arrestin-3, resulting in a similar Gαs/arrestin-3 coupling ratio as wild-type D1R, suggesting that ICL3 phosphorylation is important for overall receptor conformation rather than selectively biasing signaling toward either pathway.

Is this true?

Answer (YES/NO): NO